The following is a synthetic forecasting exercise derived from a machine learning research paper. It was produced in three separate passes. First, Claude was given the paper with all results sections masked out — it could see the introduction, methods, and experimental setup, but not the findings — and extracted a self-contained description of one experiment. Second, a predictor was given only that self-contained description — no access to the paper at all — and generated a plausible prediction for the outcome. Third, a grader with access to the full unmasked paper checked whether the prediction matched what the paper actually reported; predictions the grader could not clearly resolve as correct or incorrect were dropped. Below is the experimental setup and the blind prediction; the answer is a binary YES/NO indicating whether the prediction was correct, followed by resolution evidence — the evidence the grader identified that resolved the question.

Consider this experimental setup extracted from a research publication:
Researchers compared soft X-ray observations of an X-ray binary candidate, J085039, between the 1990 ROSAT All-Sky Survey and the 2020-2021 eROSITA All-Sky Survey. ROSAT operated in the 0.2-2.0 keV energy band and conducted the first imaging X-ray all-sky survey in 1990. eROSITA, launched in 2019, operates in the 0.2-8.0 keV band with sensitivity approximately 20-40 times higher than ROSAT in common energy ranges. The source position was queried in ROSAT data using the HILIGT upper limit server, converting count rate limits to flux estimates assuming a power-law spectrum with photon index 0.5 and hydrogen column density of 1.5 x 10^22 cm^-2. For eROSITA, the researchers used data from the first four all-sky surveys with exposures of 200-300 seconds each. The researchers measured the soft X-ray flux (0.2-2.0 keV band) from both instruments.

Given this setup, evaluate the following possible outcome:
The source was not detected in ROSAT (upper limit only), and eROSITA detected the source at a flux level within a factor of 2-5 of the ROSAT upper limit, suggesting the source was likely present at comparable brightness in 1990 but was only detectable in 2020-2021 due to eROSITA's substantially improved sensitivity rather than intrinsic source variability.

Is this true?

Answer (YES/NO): NO